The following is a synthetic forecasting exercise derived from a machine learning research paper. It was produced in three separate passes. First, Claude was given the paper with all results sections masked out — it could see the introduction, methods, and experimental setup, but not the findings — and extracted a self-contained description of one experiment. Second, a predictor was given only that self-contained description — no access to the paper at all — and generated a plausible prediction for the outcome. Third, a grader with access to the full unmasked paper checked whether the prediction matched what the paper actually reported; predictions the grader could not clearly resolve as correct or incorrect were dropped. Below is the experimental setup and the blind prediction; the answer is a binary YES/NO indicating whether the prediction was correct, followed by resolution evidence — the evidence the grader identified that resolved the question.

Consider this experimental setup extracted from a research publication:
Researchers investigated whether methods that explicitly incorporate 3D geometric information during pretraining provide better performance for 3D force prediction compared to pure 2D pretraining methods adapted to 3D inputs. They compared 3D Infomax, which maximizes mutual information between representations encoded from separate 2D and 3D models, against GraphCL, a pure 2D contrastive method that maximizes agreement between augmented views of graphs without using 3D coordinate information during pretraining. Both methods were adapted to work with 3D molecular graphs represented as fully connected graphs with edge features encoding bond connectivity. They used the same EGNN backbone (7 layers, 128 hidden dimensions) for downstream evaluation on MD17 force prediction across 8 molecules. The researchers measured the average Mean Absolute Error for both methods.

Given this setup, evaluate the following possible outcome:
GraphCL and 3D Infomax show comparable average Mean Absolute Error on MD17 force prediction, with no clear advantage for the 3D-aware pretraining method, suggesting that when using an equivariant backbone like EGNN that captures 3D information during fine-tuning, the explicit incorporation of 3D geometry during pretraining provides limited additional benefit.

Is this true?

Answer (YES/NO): NO